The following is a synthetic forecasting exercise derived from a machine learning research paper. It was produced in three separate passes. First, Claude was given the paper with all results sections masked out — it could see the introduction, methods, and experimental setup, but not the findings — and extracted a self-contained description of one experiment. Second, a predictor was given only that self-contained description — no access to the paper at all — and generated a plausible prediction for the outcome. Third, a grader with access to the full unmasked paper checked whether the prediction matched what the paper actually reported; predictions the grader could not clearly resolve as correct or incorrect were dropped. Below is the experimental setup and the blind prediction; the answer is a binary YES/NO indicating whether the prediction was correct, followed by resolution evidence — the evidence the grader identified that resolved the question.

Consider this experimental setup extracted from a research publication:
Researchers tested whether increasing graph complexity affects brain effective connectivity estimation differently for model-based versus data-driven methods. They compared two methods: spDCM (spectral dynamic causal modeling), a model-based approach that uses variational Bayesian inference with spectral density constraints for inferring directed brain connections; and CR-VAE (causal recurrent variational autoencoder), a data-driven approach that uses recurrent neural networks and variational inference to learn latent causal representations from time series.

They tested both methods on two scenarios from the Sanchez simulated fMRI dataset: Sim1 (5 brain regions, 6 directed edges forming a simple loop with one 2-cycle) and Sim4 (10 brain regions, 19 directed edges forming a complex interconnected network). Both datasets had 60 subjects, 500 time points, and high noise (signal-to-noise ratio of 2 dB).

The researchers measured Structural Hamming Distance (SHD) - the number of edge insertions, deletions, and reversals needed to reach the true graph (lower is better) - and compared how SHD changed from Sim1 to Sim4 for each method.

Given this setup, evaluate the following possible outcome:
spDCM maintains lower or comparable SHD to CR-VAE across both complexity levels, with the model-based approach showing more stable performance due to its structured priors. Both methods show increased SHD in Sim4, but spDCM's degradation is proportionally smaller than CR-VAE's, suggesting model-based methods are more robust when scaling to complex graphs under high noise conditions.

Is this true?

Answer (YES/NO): NO